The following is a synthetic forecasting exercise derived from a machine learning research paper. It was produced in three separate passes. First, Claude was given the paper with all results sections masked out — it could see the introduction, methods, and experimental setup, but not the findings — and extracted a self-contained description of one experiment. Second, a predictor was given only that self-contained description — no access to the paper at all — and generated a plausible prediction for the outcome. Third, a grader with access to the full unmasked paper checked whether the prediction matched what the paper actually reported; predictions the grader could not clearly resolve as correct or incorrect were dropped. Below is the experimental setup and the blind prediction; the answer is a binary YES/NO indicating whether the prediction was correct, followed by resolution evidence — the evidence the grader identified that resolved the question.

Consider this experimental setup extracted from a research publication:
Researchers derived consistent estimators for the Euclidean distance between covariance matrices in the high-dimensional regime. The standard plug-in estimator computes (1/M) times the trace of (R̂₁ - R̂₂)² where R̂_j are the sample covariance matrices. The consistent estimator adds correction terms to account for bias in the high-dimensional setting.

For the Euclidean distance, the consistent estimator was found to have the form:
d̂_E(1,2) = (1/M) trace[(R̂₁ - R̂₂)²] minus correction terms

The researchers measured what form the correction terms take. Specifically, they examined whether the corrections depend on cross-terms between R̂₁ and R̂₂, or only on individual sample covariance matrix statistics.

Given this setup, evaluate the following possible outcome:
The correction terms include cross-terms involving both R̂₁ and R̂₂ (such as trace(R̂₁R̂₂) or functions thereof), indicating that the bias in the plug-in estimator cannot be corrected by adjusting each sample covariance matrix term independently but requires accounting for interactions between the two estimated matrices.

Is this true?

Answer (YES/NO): NO